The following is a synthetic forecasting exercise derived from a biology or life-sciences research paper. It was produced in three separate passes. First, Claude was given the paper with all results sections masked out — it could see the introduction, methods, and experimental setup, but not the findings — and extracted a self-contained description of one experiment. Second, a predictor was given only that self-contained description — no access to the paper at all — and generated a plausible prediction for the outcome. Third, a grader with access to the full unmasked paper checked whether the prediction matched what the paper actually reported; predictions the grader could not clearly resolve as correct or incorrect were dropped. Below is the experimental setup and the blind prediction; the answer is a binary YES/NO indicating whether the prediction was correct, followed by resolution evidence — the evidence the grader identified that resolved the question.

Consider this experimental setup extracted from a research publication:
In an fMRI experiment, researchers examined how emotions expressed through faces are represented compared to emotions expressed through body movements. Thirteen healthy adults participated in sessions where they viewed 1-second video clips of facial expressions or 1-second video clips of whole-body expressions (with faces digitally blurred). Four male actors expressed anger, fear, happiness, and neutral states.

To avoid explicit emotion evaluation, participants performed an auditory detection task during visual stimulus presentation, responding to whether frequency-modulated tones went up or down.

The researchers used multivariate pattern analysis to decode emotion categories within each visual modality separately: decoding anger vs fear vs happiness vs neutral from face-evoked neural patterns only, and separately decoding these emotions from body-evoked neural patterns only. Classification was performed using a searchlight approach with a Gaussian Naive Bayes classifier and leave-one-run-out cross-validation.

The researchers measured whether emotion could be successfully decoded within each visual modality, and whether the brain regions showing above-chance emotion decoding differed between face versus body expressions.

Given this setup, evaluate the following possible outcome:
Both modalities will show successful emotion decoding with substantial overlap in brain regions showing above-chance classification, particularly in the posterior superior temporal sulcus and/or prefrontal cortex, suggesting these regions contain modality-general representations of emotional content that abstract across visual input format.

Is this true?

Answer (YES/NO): NO